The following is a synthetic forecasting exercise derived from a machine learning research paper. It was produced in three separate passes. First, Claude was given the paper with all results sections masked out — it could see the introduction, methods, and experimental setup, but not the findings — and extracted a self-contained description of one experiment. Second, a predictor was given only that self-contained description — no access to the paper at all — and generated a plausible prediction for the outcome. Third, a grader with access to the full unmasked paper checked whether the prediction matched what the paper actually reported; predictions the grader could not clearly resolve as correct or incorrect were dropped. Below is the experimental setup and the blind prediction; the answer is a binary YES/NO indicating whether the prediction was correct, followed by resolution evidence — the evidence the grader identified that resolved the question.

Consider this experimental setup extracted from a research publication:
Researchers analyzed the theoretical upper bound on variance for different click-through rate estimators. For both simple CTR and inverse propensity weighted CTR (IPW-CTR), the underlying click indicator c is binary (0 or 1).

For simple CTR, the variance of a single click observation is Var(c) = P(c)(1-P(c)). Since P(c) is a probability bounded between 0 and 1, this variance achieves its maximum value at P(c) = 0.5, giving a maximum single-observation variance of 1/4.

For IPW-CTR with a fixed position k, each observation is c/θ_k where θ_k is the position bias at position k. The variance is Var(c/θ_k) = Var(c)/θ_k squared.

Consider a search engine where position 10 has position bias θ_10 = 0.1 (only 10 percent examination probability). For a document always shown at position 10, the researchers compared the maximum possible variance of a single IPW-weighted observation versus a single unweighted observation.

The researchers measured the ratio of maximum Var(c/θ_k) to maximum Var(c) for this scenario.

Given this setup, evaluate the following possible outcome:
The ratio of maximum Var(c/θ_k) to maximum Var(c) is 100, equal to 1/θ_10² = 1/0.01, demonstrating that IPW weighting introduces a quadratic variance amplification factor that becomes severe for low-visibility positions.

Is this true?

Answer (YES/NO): YES